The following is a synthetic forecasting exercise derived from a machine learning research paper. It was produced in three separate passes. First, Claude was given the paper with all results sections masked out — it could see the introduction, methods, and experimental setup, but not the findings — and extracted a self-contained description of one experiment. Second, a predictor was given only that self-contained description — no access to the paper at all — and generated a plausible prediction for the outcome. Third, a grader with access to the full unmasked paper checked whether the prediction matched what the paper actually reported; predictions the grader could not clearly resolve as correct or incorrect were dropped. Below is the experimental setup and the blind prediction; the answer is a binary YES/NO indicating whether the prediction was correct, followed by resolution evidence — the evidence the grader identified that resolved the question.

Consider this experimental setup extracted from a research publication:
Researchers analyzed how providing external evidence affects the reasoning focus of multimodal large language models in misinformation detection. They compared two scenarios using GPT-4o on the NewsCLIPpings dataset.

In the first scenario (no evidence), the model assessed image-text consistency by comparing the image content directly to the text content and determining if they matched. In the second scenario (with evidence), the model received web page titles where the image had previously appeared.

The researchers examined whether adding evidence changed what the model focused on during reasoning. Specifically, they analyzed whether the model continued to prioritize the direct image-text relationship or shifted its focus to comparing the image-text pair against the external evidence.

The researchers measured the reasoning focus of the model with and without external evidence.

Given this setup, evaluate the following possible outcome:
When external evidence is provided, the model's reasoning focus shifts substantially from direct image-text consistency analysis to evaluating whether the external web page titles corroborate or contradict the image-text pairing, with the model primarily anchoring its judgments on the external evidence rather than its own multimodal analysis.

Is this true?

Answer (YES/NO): YES